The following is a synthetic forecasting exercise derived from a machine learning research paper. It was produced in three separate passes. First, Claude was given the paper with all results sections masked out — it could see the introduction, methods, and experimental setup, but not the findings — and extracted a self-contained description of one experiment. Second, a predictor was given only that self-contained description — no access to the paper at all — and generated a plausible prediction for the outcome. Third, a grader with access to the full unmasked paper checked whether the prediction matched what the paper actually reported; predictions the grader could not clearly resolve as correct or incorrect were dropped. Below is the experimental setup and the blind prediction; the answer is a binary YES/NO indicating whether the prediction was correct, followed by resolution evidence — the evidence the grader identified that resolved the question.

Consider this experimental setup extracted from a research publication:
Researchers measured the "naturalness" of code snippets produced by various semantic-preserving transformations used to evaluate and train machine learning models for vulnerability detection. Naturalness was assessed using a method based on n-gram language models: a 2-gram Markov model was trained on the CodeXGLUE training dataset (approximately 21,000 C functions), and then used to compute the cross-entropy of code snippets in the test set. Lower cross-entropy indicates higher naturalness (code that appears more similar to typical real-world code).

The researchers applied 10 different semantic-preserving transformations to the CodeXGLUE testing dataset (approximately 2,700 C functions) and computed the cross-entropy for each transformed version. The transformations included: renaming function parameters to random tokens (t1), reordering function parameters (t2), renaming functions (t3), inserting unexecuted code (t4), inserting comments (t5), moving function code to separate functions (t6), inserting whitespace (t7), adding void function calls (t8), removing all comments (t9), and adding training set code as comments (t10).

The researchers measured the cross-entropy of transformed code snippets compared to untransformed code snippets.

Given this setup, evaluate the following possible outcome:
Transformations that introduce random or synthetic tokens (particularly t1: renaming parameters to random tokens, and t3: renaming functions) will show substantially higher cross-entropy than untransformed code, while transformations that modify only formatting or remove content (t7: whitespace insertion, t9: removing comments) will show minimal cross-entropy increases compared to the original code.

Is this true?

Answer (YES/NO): NO